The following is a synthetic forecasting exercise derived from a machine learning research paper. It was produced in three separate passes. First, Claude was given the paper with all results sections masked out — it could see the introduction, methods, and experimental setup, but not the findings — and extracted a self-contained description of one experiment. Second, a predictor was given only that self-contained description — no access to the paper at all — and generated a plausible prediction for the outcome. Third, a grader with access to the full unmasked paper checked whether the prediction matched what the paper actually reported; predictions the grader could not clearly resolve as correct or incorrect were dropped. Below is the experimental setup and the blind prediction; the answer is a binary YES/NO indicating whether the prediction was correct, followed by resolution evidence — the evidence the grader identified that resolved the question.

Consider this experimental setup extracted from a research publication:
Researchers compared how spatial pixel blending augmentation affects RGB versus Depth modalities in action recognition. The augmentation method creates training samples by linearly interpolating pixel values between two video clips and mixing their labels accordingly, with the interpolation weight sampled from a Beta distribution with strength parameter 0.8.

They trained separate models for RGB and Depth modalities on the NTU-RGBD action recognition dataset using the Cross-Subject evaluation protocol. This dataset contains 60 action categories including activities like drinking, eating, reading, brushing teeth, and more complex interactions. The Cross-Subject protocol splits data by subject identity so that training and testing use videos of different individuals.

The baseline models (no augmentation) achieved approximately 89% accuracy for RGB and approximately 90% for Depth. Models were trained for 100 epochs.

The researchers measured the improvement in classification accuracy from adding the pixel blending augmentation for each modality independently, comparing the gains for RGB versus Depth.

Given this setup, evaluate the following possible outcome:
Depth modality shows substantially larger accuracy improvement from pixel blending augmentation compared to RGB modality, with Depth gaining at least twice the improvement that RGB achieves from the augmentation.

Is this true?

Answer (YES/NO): NO